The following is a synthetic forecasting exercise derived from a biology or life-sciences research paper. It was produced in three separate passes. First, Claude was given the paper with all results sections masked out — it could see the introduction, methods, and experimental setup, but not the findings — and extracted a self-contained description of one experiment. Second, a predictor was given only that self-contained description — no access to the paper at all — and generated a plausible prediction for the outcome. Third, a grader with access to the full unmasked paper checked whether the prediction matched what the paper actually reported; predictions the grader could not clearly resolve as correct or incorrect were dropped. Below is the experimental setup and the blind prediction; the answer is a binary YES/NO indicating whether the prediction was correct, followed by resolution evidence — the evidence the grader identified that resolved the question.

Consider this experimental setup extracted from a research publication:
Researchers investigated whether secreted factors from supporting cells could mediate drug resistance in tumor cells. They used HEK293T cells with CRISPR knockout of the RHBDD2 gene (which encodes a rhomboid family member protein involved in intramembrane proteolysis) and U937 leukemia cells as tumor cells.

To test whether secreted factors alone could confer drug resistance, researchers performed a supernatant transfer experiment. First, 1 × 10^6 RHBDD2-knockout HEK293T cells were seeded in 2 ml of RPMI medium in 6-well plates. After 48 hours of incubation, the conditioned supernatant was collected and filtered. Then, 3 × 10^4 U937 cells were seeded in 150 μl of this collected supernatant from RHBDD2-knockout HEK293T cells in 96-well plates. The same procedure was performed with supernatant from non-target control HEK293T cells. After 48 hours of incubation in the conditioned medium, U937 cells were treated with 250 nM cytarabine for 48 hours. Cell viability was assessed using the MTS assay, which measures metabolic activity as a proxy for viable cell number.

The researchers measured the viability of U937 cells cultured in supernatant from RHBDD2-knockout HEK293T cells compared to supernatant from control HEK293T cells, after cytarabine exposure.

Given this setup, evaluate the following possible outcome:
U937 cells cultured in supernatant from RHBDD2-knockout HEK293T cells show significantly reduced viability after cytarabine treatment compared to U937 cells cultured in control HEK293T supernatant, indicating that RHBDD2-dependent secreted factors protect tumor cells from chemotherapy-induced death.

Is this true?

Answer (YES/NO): NO